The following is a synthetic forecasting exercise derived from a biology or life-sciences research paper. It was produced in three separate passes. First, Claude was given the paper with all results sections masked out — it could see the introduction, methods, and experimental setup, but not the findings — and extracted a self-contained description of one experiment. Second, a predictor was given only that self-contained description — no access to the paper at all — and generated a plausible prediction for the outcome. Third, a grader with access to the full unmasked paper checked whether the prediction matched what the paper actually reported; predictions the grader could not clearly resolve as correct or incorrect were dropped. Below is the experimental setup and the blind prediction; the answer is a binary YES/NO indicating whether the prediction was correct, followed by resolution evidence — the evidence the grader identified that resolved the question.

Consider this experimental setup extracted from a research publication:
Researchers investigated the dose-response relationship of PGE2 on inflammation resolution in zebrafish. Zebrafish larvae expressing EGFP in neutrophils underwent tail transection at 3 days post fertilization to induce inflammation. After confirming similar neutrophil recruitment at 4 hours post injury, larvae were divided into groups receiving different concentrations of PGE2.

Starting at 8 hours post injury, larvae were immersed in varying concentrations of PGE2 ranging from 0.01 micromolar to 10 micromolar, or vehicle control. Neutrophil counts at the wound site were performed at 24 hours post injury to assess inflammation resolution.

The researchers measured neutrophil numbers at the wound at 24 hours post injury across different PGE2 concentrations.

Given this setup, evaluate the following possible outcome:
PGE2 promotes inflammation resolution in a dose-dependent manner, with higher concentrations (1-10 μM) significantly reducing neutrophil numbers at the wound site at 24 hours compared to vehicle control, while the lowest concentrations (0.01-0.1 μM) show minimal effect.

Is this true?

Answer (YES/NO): NO